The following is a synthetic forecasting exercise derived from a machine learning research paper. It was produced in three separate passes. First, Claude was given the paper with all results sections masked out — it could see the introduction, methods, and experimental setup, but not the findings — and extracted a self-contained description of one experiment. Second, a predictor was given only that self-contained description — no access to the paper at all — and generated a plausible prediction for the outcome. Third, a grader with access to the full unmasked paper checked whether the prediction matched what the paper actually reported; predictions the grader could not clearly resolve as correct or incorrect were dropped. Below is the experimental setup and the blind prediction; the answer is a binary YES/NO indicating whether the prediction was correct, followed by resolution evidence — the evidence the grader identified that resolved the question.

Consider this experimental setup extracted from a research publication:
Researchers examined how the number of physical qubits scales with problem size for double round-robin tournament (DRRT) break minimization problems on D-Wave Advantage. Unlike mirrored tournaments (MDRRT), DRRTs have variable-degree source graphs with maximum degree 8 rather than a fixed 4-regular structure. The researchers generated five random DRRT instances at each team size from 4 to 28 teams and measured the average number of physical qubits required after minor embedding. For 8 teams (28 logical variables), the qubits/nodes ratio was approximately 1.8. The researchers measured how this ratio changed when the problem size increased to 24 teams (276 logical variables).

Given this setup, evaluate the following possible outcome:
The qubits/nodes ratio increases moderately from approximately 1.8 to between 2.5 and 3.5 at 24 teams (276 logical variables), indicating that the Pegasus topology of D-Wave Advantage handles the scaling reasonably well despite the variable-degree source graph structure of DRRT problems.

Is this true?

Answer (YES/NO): NO